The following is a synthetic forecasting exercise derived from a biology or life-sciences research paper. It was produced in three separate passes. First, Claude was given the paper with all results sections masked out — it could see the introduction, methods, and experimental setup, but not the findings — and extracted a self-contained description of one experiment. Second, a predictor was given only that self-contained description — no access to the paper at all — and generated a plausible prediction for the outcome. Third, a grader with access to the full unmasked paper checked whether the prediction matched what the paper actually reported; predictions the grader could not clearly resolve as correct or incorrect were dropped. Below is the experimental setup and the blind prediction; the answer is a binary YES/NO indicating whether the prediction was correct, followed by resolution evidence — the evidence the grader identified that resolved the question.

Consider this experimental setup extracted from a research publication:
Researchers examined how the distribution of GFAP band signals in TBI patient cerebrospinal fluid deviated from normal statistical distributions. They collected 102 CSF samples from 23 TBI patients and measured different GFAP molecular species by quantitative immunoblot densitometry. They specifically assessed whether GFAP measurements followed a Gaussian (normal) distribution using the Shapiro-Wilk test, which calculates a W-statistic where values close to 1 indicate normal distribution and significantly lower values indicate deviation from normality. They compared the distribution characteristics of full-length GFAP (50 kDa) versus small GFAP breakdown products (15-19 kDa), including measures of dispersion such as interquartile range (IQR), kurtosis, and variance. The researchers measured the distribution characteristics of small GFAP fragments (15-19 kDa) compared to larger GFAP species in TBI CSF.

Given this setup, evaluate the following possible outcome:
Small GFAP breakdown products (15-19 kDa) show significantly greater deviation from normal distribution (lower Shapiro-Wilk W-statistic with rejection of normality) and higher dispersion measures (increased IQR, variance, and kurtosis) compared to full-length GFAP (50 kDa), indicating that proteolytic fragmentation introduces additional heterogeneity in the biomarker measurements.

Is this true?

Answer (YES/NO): YES